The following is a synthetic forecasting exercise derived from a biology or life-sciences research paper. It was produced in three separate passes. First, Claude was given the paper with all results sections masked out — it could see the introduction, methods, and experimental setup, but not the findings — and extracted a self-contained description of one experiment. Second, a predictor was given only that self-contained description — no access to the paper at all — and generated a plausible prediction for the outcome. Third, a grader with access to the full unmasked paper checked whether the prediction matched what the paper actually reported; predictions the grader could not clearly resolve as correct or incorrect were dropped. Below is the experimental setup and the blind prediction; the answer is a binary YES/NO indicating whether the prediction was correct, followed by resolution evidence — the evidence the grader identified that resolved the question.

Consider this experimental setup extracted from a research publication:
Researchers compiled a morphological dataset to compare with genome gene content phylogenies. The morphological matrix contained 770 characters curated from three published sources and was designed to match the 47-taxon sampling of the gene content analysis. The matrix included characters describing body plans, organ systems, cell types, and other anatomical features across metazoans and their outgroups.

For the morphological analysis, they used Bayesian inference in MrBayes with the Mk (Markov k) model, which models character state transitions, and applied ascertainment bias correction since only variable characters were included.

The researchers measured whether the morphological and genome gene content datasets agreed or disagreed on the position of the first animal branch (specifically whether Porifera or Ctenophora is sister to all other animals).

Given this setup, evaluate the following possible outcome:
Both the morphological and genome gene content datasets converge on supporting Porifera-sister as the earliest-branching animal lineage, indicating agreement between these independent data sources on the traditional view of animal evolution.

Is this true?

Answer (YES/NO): YES